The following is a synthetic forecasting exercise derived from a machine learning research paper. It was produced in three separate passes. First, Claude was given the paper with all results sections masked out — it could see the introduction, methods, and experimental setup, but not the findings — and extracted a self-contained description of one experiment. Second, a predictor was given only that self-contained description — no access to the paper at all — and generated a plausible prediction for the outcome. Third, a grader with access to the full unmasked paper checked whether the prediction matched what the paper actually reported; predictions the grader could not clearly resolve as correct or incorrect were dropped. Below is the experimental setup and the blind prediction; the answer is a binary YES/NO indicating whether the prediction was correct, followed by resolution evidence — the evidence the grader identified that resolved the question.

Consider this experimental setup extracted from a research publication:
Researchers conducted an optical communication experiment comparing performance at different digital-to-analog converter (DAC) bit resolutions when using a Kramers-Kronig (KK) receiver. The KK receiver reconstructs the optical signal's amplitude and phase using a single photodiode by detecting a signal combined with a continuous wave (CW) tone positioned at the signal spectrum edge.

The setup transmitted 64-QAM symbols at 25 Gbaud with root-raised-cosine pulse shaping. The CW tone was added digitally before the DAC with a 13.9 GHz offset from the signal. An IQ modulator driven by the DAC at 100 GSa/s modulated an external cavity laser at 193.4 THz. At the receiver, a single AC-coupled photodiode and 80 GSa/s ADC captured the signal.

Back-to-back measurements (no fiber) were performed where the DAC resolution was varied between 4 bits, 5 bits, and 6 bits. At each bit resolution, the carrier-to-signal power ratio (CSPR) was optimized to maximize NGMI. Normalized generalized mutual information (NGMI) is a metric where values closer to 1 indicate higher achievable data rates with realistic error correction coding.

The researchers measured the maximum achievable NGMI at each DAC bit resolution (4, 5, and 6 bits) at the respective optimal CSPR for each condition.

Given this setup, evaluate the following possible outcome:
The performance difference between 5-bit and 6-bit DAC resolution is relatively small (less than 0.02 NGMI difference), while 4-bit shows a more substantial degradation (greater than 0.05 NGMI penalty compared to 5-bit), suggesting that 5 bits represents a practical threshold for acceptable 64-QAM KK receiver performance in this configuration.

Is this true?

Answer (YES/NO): YES